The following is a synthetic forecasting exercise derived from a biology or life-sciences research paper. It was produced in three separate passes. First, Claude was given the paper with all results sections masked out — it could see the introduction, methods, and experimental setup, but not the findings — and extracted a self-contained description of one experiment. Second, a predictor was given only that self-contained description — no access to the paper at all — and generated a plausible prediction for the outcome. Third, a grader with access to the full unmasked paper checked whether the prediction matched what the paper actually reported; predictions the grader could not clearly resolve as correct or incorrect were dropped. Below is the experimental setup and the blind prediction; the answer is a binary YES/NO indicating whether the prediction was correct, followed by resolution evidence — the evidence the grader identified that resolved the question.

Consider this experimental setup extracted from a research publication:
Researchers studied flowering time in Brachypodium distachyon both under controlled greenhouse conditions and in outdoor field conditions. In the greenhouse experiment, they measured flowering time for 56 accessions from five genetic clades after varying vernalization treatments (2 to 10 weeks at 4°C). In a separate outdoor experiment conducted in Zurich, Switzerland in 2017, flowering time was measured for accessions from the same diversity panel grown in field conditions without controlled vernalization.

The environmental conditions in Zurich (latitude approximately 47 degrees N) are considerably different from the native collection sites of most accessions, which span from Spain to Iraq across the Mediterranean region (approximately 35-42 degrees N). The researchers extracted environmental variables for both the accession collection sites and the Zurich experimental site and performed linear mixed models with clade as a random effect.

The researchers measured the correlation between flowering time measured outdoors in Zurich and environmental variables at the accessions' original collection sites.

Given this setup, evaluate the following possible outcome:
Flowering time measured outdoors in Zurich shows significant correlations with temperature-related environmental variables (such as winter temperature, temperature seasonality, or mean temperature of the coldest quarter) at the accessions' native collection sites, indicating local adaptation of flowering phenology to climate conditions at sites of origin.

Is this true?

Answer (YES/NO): NO